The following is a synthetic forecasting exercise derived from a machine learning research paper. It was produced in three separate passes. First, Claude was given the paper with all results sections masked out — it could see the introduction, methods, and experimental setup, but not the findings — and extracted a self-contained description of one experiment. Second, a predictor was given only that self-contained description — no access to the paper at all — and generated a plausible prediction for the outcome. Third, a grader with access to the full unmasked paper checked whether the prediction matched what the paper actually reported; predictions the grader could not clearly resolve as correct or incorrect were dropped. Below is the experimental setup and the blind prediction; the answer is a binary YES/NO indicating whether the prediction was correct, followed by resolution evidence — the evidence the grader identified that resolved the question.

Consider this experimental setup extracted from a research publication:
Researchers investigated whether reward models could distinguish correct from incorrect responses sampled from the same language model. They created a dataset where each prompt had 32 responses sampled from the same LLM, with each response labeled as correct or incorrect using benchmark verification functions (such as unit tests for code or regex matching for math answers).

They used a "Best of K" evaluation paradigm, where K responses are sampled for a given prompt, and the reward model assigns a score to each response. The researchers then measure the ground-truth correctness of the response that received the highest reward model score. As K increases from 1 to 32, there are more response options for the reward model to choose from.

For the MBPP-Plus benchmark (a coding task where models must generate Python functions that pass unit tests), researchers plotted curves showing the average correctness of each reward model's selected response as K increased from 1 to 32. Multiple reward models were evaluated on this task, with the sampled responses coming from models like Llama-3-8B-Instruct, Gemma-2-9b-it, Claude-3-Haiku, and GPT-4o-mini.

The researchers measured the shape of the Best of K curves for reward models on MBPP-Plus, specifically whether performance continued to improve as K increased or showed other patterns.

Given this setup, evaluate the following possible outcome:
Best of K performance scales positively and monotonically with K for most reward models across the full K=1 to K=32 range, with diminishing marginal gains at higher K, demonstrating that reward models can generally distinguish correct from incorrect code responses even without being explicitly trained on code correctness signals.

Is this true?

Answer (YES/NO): NO